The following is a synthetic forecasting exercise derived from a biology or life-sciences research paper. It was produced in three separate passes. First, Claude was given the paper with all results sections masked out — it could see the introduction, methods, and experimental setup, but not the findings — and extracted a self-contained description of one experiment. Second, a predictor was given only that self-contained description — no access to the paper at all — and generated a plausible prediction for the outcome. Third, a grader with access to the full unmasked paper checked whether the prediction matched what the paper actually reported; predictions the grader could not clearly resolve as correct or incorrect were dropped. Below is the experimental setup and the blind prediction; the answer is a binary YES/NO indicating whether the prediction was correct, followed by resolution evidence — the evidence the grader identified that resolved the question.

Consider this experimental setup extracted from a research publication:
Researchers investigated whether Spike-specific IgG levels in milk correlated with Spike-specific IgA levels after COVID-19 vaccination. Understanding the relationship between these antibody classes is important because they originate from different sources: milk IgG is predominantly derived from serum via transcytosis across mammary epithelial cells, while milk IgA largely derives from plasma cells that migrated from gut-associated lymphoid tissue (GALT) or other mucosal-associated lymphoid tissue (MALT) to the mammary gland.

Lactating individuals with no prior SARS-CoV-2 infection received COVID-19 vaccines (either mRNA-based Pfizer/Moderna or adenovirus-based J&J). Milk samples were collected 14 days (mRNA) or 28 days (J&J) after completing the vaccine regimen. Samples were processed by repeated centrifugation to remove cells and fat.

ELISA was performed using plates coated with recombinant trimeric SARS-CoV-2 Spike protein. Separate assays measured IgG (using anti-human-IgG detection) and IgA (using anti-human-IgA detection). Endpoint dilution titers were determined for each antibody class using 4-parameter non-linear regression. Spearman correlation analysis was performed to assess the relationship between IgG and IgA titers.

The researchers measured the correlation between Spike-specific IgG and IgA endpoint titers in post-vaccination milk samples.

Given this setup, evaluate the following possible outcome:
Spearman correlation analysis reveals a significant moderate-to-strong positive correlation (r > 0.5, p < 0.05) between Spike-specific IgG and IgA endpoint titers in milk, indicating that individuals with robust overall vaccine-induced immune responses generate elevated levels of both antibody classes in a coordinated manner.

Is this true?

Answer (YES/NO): NO